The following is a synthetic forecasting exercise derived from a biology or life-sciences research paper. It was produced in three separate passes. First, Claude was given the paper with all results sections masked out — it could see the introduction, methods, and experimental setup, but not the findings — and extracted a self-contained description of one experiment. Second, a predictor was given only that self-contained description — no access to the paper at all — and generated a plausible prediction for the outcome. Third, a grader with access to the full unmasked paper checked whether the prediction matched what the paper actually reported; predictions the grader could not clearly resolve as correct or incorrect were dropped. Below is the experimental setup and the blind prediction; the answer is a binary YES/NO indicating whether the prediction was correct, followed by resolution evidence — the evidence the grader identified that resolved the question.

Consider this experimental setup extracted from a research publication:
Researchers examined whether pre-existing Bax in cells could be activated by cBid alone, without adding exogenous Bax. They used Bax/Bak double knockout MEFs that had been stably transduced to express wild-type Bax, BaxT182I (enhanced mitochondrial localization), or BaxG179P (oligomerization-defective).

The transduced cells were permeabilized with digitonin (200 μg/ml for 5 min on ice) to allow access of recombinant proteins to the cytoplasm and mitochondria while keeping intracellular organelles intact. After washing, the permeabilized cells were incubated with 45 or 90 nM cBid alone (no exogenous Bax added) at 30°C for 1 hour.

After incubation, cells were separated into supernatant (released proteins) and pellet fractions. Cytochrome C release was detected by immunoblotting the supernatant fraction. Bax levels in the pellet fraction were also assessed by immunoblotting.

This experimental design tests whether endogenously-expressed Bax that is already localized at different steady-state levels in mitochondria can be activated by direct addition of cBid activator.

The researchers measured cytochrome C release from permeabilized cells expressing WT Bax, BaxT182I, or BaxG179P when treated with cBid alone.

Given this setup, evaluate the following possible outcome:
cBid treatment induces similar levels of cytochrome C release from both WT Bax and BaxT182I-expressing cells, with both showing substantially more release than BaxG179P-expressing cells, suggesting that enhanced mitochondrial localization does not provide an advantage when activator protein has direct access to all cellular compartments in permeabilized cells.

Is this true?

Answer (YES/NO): NO